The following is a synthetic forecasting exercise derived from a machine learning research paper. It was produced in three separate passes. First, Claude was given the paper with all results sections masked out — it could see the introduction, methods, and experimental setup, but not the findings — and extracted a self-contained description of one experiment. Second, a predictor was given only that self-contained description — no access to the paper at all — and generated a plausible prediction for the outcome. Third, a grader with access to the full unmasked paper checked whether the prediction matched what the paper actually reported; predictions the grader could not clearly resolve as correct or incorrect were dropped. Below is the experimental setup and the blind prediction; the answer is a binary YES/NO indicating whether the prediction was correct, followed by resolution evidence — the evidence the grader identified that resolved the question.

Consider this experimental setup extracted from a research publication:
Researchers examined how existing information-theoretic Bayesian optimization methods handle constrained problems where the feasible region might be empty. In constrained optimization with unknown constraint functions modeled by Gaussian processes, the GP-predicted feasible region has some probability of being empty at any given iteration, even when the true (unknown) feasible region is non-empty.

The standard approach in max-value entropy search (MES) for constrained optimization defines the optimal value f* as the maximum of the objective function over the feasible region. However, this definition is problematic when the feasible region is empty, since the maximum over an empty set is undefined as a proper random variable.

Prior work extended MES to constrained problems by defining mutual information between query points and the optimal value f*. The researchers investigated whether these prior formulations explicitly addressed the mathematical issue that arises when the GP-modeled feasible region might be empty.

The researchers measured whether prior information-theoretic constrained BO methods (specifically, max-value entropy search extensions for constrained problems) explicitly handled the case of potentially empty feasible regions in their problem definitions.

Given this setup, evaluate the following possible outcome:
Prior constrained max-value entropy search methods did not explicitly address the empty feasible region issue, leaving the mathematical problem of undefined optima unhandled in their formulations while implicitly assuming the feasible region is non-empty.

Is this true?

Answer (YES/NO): YES